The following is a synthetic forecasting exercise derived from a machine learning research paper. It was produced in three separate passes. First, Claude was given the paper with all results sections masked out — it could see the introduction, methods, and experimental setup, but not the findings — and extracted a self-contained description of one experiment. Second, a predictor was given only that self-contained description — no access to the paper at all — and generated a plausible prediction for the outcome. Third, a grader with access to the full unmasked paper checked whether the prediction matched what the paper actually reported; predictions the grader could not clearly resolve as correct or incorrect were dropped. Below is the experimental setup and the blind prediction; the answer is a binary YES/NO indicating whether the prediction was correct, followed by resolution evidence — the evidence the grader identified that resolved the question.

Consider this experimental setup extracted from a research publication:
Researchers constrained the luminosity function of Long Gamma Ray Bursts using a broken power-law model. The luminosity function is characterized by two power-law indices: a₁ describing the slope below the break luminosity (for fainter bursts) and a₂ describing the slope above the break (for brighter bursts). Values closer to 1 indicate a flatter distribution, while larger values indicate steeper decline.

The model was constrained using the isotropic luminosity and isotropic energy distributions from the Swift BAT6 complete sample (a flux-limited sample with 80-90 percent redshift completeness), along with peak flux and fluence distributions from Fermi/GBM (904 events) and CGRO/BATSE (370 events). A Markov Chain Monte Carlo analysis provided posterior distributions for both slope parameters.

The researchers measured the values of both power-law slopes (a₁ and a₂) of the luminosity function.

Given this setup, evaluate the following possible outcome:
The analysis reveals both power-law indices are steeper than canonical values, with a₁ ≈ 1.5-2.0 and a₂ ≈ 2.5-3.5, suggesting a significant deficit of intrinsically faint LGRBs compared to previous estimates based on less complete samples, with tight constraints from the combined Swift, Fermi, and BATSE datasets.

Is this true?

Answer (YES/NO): NO